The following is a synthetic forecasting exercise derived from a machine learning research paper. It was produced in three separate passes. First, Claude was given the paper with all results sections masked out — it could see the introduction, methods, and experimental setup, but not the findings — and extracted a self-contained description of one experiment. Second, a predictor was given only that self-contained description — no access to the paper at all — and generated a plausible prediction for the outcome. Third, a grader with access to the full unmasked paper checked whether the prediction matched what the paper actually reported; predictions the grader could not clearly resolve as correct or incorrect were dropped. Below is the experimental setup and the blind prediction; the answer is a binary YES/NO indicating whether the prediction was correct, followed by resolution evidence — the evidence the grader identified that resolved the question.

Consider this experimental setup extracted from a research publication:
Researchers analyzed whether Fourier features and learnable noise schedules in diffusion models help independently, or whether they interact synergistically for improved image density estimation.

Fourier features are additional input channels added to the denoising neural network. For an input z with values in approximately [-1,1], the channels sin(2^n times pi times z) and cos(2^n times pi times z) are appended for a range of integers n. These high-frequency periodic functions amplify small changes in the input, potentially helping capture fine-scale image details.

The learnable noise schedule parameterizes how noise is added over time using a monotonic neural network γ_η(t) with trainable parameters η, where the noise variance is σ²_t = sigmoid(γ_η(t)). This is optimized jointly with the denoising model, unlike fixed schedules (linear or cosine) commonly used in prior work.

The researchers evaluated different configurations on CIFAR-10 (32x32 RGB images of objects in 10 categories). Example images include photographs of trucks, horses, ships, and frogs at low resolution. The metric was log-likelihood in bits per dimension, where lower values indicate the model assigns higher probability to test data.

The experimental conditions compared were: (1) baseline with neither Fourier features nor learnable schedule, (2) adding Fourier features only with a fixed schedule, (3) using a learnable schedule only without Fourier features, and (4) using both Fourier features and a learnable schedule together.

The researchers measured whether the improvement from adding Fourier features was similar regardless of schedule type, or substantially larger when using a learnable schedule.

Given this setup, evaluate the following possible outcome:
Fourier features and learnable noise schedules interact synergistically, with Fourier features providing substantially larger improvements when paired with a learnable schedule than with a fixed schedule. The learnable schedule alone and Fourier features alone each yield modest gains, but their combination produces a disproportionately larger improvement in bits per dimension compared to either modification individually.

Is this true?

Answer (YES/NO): YES